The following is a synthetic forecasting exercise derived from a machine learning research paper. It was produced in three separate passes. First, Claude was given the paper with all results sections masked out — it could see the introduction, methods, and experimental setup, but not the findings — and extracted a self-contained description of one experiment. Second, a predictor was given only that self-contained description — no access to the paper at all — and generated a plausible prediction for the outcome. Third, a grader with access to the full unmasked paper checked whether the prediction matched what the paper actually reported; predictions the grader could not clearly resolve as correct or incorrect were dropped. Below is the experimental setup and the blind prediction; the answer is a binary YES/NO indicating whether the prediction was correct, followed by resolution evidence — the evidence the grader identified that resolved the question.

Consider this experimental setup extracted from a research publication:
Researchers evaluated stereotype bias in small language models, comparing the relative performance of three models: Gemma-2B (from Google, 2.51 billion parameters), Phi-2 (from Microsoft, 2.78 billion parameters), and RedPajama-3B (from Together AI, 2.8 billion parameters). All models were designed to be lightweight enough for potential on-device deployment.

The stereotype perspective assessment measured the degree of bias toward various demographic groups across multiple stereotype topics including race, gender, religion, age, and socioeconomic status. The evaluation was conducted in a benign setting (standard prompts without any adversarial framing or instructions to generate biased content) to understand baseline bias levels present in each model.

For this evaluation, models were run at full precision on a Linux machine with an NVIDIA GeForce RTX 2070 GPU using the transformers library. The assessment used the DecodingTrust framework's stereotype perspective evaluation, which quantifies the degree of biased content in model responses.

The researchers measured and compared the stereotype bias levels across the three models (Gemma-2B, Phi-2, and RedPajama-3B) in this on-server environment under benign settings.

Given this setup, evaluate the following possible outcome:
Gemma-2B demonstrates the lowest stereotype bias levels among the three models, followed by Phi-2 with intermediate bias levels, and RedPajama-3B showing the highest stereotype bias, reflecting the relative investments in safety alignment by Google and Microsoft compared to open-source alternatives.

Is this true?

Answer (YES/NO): NO